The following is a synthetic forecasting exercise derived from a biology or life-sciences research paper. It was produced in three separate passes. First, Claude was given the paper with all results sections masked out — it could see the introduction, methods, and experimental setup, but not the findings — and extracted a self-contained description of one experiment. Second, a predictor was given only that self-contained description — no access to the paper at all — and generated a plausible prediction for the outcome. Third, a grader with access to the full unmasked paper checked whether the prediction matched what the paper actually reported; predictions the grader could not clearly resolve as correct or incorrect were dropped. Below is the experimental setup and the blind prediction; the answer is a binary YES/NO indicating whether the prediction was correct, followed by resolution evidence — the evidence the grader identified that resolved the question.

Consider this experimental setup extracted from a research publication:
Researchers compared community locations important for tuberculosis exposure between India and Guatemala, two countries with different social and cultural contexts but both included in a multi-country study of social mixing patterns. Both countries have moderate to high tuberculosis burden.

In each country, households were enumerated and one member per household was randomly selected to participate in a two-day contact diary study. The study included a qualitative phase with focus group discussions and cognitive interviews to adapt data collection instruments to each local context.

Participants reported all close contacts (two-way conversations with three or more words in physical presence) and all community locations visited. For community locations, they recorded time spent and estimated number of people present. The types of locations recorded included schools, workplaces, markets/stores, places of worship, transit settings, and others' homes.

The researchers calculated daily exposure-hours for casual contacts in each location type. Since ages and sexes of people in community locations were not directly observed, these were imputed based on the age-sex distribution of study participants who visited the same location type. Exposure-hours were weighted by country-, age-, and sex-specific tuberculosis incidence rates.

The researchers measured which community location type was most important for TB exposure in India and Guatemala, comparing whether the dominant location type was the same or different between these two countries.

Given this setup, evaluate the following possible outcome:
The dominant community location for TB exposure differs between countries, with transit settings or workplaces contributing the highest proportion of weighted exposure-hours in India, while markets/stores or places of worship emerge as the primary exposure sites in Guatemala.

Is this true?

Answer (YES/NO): NO